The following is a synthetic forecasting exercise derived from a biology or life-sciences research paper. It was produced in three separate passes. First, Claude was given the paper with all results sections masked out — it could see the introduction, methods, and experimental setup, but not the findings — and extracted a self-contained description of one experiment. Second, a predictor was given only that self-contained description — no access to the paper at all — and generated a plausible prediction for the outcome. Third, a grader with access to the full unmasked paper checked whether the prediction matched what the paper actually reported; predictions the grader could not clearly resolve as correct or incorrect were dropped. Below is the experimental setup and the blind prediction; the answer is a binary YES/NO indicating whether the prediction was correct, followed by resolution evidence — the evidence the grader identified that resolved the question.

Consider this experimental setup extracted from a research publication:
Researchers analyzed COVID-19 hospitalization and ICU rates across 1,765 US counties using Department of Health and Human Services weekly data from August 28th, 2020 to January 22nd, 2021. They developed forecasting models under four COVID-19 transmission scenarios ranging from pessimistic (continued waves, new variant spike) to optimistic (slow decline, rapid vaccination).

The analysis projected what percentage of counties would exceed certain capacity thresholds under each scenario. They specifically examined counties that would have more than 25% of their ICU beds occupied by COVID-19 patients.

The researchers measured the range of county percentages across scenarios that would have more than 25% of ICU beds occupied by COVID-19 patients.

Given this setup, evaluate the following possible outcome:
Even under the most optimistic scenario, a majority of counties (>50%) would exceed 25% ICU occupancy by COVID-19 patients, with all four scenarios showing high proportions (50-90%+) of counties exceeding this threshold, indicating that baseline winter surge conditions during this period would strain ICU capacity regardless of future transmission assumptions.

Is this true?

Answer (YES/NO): NO